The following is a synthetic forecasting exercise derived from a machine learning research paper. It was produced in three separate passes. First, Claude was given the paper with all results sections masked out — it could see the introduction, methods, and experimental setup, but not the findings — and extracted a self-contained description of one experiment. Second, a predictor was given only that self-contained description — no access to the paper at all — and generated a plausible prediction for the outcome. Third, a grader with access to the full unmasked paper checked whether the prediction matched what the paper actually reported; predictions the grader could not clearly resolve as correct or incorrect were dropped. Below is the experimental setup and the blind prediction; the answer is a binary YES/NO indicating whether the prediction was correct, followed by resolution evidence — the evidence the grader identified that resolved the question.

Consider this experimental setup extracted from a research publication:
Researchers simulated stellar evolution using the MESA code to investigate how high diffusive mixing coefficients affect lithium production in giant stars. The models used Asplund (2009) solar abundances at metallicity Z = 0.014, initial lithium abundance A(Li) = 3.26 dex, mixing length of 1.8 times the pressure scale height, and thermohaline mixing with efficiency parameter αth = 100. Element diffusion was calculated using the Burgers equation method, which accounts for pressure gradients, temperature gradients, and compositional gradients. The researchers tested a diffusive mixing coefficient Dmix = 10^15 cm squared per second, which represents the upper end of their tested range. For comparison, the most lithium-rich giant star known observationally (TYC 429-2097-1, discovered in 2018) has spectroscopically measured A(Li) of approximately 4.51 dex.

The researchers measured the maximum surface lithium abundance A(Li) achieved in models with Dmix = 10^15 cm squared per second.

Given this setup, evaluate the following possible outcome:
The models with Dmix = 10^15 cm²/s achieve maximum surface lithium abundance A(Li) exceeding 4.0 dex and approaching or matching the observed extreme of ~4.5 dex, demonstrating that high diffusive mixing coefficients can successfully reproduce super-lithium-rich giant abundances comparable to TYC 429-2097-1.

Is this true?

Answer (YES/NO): YES